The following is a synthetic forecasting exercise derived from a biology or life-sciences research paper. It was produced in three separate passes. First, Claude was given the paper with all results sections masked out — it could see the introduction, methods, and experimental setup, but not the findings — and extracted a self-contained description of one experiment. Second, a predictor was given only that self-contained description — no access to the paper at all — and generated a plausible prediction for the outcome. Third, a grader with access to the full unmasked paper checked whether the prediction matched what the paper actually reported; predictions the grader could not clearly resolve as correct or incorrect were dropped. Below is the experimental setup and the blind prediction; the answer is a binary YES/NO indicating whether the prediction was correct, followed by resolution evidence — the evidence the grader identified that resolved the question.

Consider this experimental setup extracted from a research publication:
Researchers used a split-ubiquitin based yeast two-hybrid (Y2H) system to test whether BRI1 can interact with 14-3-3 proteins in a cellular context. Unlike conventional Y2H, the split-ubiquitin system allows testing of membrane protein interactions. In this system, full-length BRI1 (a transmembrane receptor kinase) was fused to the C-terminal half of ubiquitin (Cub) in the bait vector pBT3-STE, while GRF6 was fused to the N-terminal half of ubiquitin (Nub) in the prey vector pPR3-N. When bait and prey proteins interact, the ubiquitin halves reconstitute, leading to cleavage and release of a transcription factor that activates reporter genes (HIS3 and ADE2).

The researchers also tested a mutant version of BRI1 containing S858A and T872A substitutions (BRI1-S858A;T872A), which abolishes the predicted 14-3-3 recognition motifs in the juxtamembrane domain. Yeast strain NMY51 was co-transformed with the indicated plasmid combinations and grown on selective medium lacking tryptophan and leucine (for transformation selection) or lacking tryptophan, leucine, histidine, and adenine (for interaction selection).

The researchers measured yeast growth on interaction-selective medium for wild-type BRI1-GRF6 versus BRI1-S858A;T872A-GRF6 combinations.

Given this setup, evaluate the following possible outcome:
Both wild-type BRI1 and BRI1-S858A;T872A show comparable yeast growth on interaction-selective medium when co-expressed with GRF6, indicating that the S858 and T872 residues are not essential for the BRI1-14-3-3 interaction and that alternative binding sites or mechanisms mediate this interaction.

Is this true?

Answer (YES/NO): NO